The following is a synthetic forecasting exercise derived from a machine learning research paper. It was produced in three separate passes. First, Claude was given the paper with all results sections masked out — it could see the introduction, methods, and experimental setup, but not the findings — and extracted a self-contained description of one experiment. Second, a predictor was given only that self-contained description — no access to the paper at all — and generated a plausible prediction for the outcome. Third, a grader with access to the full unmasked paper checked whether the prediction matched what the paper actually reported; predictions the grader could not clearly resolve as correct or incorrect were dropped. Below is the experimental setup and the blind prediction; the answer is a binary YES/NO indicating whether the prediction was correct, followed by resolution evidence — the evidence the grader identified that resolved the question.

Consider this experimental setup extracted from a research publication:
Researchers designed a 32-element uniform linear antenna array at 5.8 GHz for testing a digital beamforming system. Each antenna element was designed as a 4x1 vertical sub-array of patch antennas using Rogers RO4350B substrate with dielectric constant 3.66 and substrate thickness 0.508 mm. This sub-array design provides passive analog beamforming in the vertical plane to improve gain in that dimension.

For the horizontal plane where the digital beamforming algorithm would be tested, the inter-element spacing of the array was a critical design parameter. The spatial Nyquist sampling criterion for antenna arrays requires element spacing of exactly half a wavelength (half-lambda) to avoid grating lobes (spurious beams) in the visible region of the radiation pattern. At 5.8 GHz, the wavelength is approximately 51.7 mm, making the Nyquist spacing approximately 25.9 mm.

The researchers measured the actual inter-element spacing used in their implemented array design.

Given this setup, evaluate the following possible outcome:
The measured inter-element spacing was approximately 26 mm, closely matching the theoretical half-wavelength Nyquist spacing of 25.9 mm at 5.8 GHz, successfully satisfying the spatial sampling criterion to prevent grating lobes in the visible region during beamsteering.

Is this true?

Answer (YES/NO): NO